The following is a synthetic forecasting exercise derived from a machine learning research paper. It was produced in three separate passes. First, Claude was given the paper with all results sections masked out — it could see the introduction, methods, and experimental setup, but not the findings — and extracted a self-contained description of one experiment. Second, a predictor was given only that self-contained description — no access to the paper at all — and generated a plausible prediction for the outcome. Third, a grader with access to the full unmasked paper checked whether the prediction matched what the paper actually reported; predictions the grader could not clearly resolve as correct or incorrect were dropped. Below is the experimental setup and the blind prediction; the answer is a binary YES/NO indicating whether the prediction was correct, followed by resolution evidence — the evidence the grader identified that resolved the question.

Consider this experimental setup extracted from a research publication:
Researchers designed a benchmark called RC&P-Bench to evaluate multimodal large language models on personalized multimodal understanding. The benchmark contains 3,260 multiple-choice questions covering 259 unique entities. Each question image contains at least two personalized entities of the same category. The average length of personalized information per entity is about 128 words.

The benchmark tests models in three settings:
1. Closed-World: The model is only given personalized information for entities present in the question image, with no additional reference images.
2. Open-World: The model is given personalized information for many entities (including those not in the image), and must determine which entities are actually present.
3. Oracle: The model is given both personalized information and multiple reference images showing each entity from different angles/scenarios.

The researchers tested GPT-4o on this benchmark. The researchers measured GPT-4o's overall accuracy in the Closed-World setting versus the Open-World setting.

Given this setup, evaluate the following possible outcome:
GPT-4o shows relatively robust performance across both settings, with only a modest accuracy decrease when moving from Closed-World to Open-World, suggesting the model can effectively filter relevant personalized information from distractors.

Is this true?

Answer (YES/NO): NO